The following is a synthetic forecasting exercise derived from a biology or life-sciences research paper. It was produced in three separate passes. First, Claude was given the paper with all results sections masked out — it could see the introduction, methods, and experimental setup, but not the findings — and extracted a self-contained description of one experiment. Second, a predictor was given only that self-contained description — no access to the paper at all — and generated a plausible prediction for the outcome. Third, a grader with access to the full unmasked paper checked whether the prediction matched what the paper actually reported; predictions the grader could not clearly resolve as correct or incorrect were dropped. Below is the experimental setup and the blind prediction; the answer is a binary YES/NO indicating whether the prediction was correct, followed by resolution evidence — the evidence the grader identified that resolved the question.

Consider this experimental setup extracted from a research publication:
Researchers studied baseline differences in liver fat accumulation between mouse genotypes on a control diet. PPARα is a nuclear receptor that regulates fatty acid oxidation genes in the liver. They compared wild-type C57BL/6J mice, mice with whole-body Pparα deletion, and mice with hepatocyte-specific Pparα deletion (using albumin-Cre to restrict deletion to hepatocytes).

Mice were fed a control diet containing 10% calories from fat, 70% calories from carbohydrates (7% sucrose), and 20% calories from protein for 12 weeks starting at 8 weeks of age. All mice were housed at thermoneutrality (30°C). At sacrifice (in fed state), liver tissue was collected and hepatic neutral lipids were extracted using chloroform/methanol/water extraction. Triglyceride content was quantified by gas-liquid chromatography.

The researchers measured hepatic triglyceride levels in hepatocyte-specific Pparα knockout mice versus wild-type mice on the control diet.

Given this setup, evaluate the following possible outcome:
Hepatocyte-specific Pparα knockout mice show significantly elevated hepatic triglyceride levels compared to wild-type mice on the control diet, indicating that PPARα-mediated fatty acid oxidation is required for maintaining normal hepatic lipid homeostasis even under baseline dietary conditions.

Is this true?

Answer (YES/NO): YES